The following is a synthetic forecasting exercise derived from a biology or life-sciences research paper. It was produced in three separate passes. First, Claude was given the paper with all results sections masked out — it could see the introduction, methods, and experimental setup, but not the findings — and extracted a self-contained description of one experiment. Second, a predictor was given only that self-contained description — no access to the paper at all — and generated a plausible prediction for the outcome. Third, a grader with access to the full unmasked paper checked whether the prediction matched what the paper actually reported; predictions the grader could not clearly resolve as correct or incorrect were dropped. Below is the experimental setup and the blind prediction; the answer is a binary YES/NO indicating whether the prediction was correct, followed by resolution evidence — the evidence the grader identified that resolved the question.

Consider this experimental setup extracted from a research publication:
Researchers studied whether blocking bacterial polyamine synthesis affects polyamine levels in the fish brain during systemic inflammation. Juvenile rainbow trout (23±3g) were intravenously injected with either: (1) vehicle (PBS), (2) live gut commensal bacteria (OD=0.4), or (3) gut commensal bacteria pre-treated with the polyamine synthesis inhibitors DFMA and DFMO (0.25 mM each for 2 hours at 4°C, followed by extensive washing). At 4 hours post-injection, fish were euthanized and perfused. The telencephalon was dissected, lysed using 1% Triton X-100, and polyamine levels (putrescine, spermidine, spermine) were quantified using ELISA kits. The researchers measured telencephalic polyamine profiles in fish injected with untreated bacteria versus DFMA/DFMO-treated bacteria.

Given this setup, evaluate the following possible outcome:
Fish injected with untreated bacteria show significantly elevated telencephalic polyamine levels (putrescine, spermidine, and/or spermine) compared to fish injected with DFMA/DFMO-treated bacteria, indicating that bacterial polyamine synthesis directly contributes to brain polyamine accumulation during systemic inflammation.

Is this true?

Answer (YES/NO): NO